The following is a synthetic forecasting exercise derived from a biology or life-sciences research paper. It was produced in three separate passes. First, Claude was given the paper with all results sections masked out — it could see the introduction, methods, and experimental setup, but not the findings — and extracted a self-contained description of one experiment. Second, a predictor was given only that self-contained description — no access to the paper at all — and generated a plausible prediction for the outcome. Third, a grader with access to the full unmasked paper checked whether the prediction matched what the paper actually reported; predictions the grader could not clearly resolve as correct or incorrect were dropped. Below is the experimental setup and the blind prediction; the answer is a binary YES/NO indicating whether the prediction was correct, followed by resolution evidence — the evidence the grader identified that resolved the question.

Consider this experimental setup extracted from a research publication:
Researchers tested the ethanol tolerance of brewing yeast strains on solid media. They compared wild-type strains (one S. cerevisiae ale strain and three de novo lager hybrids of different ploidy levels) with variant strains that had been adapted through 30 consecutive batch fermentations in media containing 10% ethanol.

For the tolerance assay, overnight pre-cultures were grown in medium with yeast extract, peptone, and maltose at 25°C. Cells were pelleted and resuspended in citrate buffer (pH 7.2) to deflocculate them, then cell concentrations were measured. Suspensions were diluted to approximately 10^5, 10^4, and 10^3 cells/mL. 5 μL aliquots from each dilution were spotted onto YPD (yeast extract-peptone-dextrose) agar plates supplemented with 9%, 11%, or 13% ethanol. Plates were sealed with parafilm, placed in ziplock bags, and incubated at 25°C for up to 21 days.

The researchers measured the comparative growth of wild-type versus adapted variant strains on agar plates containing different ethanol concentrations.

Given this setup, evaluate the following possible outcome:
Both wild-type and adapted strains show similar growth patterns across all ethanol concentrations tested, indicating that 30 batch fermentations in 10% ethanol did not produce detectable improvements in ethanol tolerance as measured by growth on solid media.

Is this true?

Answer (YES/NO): NO